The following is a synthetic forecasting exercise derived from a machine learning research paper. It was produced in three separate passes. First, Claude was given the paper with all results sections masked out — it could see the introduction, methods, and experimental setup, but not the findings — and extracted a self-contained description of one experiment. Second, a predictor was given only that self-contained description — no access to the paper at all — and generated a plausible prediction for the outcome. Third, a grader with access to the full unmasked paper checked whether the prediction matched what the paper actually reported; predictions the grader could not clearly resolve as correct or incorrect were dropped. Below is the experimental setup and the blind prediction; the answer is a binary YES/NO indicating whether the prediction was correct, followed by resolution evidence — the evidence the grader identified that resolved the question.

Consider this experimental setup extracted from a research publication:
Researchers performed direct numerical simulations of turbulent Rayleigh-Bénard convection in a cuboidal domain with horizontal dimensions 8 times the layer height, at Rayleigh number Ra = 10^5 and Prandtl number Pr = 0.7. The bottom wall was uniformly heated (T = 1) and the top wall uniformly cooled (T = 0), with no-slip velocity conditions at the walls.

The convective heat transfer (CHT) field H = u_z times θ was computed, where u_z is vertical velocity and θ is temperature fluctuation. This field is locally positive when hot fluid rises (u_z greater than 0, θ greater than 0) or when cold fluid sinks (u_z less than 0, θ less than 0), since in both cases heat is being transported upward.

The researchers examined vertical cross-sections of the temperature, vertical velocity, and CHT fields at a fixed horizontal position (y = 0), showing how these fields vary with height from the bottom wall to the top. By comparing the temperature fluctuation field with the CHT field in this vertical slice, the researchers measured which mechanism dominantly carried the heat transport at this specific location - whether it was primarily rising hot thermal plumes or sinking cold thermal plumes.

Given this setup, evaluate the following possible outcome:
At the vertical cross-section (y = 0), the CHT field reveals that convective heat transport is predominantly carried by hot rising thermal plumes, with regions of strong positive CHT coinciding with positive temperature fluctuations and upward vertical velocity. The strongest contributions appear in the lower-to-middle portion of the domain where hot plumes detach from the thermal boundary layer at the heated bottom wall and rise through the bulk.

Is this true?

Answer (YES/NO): NO